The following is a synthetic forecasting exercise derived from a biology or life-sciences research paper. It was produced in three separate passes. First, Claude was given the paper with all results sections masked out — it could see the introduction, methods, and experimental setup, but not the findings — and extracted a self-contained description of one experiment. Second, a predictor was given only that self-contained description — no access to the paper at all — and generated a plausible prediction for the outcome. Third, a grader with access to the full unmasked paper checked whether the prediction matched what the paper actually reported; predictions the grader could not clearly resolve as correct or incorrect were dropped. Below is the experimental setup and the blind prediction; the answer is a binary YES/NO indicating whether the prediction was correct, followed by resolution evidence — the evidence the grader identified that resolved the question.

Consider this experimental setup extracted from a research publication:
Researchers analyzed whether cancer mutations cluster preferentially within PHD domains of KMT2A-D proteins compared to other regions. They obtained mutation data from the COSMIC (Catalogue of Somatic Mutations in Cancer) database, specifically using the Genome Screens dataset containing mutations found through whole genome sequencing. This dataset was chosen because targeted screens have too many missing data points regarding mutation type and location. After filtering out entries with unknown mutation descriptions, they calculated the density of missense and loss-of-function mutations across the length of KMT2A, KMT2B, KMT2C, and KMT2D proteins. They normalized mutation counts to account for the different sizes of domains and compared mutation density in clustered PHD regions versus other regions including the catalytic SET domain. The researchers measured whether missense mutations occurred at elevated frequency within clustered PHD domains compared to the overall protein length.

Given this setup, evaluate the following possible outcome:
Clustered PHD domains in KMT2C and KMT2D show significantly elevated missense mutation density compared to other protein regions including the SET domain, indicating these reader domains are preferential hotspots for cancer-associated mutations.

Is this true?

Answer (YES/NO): NO